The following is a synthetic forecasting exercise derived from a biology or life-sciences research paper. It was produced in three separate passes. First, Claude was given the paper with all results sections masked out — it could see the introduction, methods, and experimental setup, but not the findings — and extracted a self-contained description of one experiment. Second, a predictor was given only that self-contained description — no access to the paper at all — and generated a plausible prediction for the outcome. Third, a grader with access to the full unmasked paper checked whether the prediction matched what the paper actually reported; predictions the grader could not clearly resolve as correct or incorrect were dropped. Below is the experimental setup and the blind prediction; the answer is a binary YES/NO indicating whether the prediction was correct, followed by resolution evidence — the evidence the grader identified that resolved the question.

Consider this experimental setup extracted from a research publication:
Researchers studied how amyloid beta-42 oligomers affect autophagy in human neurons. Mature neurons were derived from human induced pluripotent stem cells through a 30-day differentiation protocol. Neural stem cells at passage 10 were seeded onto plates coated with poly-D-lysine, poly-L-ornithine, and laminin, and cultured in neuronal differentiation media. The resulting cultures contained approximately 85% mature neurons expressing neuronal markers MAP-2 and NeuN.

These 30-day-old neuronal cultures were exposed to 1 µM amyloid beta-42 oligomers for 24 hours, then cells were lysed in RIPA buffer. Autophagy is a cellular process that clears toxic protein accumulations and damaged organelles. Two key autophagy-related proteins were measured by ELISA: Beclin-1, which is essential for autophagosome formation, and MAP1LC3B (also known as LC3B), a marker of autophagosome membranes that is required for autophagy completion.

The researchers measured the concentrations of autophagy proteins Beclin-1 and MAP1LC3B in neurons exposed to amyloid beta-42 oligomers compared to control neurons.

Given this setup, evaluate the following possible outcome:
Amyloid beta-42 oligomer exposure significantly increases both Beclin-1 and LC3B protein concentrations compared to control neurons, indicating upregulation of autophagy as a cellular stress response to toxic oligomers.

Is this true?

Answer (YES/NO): NO